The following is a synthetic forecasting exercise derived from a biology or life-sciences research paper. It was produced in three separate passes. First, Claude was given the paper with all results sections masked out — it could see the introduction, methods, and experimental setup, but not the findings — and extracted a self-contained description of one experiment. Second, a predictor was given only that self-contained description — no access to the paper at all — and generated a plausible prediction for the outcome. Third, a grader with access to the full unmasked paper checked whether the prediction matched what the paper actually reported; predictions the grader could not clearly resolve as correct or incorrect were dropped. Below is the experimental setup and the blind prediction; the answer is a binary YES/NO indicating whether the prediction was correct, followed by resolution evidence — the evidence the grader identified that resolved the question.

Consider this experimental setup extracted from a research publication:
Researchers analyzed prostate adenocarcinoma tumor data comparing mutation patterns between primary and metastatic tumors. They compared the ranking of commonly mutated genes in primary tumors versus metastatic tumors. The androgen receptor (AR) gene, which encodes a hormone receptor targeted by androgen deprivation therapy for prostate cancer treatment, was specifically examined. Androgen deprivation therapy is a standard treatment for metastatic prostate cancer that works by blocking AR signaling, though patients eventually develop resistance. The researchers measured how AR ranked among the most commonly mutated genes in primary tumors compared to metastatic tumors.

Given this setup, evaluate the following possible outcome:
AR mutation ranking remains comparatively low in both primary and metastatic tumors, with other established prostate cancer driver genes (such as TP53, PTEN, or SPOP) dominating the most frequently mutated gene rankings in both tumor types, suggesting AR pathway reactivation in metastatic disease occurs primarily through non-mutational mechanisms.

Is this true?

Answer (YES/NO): NO